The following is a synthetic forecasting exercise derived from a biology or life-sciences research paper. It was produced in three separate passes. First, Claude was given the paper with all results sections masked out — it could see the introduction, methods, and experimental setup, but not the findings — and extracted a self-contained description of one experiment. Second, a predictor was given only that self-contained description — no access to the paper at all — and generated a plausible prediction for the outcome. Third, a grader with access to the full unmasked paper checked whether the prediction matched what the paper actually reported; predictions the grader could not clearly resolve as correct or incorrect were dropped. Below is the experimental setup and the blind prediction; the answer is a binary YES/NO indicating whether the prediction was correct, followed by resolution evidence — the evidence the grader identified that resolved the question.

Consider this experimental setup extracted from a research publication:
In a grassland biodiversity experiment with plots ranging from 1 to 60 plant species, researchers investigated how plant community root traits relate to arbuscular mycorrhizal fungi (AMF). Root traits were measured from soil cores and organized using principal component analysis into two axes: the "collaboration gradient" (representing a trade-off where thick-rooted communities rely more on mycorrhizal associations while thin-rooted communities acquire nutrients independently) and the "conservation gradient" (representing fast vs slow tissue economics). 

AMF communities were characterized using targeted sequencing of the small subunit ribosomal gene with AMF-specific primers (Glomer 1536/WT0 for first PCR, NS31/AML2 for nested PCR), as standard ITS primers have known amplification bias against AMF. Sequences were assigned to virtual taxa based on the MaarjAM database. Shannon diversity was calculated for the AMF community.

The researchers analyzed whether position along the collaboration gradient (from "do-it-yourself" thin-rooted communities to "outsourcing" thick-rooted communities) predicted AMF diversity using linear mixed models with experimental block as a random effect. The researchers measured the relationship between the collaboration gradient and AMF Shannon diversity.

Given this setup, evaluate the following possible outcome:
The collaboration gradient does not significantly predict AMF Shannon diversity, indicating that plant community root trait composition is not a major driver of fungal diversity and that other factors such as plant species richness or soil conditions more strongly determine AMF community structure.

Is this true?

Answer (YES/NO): NO